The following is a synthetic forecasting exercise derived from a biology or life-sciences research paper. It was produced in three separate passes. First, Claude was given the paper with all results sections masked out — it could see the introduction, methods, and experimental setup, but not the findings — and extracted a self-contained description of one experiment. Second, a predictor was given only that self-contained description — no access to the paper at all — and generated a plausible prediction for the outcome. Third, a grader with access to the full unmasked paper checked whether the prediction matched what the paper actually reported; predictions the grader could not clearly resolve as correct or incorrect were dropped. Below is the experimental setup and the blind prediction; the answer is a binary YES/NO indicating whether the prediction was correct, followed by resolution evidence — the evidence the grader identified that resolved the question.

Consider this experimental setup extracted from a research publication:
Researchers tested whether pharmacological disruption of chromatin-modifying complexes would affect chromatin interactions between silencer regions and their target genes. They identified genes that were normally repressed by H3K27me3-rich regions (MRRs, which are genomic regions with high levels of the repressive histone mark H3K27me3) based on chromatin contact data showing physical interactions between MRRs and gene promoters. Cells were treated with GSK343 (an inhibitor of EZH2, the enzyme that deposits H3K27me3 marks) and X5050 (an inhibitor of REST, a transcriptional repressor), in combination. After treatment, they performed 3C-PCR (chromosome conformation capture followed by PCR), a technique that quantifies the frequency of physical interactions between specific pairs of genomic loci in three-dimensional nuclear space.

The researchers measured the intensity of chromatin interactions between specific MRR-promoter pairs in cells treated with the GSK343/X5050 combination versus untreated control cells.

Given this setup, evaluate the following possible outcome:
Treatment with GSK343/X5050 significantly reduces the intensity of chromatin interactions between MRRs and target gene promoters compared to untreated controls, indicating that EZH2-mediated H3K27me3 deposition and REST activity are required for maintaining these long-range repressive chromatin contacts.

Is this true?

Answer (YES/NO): YES